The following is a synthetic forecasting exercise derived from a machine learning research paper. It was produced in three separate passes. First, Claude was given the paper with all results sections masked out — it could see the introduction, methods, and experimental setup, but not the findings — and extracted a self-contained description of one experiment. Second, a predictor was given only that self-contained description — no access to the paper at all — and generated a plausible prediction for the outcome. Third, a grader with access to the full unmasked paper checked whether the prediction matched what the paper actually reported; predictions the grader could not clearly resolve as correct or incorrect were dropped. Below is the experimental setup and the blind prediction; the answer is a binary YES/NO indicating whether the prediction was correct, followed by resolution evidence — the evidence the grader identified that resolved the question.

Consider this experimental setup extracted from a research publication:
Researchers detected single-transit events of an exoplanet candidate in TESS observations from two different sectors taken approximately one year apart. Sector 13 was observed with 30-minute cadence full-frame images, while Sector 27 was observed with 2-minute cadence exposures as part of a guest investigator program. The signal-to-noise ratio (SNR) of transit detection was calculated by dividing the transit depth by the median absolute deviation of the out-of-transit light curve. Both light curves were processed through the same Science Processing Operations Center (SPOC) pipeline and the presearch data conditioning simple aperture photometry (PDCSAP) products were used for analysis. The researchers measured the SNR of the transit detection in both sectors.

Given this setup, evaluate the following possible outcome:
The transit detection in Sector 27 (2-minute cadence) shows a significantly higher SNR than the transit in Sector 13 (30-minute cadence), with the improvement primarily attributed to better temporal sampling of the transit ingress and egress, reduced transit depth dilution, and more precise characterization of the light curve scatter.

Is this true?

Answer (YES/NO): NO